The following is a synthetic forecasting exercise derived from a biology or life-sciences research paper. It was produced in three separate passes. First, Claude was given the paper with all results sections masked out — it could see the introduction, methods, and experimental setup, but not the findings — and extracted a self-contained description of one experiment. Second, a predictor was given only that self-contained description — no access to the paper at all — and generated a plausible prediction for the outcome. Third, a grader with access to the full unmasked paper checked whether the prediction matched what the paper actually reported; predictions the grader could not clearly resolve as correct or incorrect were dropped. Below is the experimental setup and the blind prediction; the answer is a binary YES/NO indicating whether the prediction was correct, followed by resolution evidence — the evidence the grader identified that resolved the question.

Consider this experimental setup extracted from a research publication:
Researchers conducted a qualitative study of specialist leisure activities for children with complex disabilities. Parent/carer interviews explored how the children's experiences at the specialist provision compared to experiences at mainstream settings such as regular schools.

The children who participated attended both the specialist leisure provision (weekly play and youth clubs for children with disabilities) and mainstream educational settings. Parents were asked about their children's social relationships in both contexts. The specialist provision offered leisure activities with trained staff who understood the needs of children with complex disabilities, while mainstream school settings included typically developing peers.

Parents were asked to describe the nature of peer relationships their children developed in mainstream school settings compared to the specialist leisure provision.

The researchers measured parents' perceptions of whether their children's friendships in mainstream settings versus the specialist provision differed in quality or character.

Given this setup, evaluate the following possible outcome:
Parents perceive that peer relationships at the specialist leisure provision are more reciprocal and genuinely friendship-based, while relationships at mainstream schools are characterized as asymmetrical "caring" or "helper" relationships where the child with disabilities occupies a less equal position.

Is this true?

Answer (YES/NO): YES